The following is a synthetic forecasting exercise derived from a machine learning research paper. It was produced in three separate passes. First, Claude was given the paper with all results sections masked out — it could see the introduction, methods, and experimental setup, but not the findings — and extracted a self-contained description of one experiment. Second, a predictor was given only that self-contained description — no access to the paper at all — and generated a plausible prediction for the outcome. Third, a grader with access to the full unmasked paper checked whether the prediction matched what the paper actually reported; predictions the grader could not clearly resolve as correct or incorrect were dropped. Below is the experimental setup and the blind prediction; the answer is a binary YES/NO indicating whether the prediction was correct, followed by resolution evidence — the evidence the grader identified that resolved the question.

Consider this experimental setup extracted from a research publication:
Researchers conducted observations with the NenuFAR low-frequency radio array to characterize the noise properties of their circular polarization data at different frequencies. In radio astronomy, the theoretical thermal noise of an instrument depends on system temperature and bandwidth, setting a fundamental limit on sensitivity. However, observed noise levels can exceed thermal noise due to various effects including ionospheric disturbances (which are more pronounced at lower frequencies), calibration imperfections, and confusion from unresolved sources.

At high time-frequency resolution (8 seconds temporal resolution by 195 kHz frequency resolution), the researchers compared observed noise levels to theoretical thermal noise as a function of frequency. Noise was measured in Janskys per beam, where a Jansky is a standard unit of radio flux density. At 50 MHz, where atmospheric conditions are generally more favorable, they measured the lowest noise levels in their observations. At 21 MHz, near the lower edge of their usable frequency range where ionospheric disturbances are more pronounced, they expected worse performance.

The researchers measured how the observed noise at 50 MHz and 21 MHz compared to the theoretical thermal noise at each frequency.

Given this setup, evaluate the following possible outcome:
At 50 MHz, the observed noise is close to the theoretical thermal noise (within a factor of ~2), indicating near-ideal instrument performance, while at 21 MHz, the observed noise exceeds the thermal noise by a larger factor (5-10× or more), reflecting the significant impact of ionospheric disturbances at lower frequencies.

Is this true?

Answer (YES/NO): YES